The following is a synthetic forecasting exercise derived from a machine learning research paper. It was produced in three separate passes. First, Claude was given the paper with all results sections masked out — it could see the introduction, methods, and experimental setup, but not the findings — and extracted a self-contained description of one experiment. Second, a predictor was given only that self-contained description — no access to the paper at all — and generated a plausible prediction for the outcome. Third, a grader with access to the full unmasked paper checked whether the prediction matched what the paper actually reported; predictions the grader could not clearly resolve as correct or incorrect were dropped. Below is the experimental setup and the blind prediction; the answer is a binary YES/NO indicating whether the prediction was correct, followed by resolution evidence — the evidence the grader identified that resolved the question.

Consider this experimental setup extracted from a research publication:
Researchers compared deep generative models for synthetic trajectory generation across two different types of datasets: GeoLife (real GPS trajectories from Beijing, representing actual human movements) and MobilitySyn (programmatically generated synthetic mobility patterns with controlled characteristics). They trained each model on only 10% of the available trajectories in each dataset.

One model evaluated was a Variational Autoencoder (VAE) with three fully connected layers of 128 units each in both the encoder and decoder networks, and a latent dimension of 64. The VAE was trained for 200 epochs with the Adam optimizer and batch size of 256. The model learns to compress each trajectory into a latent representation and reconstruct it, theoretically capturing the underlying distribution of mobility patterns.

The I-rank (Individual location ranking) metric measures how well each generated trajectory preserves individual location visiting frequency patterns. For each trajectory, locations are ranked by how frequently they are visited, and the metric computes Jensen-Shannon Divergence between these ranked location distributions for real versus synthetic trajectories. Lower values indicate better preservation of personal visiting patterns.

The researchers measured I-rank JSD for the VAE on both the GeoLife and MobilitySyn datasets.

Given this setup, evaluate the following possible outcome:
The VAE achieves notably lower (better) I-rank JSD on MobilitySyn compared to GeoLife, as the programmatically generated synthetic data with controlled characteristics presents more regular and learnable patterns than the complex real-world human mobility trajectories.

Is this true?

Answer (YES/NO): YES